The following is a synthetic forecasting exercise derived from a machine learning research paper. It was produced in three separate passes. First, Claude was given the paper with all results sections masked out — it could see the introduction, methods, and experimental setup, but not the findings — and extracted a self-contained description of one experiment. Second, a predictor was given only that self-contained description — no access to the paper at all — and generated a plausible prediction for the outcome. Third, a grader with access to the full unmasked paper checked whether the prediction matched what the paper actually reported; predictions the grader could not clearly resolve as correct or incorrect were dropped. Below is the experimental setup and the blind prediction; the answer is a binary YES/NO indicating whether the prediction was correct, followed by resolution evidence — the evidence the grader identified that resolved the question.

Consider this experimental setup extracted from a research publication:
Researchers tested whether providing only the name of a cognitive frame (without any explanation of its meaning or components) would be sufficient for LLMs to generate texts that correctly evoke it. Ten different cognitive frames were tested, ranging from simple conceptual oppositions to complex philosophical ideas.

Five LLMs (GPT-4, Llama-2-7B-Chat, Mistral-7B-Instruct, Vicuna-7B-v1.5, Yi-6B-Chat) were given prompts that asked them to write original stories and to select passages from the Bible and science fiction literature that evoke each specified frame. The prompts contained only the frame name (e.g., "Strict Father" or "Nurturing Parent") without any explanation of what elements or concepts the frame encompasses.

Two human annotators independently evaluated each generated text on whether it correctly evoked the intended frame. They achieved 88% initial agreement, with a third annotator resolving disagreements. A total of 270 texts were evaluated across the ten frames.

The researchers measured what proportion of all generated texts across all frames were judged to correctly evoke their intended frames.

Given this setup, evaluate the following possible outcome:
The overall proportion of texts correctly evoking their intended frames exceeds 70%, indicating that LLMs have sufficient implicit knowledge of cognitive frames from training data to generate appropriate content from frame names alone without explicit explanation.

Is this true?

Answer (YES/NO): NO